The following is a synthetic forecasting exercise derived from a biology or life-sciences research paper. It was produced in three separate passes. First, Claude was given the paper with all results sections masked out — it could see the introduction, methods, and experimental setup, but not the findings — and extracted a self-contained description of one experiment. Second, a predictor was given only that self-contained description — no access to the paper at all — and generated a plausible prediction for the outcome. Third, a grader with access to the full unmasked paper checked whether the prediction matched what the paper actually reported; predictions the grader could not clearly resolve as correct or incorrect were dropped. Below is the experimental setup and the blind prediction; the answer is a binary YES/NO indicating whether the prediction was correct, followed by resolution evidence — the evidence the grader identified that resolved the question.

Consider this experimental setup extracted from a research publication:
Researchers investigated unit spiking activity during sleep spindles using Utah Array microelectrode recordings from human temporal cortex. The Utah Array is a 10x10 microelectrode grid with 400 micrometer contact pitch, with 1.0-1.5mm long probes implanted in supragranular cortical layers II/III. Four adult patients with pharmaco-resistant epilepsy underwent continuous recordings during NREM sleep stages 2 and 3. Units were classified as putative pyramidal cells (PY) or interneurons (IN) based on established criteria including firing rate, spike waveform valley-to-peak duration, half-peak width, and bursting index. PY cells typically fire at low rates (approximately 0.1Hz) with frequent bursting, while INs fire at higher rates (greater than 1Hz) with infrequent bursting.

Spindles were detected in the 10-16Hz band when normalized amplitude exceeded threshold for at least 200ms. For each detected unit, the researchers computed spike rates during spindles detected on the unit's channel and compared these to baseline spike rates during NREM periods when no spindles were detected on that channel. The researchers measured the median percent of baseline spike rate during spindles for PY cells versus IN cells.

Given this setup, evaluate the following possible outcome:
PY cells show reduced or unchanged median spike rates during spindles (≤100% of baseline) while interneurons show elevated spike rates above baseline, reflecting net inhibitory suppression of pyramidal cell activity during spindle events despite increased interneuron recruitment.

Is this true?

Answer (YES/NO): NO